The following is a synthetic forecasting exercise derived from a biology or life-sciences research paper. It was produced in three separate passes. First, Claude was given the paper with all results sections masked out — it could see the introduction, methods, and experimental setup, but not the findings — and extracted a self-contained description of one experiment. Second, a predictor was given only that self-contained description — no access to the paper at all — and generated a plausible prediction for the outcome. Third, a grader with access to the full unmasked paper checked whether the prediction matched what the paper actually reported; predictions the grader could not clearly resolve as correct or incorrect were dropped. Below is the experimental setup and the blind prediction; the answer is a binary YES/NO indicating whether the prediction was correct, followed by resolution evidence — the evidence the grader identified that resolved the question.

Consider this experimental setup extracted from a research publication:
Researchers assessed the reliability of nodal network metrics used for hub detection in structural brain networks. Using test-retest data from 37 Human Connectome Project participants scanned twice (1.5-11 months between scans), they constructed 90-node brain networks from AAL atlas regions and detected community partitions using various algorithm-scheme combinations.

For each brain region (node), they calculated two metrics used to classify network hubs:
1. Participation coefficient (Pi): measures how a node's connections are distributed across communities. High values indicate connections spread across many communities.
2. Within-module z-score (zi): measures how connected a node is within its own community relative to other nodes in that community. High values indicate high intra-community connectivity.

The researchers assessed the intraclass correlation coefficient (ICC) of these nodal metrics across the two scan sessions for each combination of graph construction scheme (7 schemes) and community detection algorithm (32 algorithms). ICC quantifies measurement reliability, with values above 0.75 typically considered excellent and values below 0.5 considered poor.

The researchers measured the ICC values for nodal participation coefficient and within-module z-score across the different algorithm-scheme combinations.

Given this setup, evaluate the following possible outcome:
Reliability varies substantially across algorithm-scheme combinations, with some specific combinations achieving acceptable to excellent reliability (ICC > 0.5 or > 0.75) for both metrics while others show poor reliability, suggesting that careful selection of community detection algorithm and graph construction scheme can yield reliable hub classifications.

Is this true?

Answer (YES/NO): YES